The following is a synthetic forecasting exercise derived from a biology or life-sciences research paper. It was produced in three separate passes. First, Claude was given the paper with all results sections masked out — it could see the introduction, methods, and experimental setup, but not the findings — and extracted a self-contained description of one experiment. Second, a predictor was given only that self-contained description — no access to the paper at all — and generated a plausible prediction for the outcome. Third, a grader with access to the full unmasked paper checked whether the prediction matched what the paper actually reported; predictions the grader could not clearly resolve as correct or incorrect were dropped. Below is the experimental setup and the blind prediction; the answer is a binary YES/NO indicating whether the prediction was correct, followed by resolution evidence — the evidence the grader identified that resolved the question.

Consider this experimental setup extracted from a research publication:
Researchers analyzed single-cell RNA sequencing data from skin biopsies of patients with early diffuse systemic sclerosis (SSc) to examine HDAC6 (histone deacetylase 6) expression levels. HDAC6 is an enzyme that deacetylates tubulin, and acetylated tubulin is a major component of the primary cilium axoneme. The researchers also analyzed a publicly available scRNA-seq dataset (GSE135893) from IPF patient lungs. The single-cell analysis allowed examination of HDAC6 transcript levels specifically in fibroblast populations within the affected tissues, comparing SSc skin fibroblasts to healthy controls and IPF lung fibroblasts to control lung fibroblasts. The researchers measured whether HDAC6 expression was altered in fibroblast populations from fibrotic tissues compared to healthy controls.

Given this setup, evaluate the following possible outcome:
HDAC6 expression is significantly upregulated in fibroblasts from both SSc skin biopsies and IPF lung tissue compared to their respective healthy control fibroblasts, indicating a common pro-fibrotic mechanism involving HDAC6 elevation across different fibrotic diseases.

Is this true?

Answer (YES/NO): YES